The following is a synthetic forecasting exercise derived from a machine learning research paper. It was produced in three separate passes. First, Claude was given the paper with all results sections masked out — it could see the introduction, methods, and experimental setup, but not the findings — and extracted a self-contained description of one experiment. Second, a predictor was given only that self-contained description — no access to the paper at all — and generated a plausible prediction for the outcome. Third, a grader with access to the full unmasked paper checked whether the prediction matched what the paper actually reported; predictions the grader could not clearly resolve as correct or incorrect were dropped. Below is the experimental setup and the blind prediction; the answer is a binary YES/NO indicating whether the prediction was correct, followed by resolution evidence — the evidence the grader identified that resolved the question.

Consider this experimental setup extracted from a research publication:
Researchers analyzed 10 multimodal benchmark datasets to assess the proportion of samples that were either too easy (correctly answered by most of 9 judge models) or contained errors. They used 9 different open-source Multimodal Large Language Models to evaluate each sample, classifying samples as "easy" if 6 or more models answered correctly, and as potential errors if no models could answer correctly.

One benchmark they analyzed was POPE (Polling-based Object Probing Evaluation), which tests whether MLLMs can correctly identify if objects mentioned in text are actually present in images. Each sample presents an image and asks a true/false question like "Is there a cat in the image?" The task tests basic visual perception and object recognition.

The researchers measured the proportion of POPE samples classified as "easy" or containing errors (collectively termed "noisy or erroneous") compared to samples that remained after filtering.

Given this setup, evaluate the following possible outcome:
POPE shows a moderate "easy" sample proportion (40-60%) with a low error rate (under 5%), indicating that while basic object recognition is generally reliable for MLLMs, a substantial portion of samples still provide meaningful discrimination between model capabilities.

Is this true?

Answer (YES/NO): NO